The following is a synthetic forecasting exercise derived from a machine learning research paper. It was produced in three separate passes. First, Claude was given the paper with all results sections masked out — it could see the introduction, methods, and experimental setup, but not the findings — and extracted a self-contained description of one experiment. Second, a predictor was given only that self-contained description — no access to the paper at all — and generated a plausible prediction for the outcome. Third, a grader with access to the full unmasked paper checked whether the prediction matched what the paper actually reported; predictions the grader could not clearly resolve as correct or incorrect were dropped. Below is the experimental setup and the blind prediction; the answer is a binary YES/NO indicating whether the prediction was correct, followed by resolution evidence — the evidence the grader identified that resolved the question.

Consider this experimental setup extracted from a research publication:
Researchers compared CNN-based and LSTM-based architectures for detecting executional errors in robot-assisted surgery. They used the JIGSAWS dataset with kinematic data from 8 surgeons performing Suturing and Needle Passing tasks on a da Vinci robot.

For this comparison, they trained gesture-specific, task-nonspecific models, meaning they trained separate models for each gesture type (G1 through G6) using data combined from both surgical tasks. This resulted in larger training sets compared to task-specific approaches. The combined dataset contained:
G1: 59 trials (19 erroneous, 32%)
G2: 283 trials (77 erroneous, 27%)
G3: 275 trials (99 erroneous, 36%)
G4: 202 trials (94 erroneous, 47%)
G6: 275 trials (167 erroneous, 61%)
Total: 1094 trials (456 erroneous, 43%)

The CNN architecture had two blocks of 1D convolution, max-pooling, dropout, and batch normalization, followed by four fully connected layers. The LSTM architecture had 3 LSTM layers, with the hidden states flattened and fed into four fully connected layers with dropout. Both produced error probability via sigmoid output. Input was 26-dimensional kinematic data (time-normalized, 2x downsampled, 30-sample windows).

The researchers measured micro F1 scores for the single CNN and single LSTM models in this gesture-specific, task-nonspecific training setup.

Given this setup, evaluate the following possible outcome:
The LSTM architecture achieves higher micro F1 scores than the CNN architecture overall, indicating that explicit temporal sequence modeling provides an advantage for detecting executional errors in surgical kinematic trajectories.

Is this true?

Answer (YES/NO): YES